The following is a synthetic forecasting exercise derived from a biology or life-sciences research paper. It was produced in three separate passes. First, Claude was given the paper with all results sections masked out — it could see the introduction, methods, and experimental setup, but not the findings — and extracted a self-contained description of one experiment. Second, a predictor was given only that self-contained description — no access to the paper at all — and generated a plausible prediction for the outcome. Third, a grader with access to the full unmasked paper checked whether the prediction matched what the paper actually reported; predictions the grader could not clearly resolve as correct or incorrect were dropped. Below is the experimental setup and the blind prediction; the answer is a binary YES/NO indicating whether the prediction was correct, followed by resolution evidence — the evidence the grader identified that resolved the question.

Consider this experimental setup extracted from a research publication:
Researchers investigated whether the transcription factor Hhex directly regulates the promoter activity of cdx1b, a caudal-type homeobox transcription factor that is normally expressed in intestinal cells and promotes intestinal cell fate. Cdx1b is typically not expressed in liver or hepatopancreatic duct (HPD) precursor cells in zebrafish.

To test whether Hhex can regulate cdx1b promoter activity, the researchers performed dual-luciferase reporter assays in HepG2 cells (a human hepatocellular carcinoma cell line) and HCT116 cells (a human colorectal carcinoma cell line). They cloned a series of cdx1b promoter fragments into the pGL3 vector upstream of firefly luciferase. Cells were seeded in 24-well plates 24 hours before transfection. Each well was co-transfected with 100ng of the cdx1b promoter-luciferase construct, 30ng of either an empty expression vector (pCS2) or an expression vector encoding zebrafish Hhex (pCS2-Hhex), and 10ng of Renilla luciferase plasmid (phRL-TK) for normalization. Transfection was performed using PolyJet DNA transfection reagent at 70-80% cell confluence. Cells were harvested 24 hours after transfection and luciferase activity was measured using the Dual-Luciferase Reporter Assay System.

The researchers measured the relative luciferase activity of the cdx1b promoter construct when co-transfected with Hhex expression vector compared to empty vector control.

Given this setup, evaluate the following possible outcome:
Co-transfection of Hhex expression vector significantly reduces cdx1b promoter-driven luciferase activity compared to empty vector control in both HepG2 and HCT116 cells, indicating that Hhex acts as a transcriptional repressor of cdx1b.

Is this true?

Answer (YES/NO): YES